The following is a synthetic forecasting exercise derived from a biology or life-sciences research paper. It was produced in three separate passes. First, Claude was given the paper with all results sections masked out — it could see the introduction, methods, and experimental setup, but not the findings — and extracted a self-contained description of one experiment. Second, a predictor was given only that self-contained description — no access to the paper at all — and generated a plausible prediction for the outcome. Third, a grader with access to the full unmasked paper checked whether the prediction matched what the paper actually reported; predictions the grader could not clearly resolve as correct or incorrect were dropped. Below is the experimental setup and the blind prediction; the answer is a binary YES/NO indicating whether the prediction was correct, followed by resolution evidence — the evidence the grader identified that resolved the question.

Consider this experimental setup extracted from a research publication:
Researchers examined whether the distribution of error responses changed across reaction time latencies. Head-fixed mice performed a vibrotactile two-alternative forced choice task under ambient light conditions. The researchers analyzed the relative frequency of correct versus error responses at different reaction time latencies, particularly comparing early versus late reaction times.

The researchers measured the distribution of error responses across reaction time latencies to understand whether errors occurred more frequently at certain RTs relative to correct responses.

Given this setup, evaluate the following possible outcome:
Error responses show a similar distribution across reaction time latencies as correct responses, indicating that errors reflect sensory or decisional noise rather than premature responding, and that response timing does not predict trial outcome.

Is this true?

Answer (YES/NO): NO